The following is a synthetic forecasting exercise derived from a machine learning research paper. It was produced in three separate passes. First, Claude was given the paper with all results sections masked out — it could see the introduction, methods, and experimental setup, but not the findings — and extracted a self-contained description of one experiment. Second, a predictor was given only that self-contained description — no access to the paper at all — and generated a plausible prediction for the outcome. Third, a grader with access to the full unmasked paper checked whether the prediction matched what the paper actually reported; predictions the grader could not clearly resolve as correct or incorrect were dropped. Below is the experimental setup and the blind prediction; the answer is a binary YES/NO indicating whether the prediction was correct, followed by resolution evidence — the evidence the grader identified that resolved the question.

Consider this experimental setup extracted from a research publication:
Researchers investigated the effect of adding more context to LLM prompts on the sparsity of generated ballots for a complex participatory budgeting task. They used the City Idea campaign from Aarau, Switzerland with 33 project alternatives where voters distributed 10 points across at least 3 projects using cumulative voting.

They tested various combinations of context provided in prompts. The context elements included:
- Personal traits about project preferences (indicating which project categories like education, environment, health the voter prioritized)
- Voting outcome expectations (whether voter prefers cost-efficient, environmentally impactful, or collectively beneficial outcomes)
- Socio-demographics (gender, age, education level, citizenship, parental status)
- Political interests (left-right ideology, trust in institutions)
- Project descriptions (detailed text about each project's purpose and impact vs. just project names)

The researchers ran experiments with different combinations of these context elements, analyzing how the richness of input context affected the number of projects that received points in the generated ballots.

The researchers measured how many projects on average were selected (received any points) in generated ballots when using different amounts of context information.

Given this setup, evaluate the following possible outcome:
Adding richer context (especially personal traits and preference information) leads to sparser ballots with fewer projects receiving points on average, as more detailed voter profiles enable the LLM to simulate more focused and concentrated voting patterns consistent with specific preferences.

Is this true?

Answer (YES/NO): NO